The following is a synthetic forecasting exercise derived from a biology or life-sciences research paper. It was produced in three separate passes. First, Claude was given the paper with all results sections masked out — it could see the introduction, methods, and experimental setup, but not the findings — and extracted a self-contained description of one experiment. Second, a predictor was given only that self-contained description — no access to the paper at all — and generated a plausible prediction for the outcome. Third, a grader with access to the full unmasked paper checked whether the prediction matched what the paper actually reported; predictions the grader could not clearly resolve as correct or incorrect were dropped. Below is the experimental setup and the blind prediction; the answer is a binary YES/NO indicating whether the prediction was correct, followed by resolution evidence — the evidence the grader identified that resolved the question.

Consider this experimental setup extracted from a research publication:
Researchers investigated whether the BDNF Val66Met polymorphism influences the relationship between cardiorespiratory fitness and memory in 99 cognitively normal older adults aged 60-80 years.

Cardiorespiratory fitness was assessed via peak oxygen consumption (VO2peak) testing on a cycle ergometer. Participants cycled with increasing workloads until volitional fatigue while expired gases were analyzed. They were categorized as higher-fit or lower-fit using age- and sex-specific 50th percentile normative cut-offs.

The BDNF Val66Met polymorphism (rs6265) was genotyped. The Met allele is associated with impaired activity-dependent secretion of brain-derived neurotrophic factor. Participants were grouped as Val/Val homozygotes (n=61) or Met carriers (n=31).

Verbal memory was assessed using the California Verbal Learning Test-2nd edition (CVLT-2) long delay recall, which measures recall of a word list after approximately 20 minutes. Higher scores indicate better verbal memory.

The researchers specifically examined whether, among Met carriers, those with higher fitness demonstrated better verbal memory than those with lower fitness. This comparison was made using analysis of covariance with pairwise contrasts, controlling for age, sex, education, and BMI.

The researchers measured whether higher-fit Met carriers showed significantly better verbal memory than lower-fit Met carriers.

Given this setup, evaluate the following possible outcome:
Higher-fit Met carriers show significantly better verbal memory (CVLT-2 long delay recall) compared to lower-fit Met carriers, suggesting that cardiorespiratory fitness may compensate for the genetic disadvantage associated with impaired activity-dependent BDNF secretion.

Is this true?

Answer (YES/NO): NO